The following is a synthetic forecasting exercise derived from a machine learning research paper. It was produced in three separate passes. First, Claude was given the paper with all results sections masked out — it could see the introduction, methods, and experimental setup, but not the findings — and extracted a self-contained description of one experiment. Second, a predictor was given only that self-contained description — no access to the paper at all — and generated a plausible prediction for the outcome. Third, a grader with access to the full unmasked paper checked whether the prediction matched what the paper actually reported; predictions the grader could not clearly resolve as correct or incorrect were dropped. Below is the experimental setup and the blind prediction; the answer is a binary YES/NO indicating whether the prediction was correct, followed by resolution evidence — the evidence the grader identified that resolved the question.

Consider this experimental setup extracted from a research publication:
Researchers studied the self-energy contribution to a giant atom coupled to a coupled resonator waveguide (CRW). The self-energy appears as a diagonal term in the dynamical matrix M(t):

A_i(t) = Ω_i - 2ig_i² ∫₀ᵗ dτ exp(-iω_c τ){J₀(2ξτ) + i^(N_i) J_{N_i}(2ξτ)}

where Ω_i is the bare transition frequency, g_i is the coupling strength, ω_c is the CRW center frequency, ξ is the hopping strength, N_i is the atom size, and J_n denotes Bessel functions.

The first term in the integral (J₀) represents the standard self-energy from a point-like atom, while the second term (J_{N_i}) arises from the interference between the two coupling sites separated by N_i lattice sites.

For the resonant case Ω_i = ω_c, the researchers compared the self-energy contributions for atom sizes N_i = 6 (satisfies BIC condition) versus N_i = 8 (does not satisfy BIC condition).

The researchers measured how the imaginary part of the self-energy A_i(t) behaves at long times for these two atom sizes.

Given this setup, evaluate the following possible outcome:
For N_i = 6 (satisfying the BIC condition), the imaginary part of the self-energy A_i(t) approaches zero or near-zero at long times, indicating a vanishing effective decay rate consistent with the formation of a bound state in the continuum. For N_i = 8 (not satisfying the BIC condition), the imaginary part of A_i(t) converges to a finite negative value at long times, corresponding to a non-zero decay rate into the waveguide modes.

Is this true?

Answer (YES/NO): YES